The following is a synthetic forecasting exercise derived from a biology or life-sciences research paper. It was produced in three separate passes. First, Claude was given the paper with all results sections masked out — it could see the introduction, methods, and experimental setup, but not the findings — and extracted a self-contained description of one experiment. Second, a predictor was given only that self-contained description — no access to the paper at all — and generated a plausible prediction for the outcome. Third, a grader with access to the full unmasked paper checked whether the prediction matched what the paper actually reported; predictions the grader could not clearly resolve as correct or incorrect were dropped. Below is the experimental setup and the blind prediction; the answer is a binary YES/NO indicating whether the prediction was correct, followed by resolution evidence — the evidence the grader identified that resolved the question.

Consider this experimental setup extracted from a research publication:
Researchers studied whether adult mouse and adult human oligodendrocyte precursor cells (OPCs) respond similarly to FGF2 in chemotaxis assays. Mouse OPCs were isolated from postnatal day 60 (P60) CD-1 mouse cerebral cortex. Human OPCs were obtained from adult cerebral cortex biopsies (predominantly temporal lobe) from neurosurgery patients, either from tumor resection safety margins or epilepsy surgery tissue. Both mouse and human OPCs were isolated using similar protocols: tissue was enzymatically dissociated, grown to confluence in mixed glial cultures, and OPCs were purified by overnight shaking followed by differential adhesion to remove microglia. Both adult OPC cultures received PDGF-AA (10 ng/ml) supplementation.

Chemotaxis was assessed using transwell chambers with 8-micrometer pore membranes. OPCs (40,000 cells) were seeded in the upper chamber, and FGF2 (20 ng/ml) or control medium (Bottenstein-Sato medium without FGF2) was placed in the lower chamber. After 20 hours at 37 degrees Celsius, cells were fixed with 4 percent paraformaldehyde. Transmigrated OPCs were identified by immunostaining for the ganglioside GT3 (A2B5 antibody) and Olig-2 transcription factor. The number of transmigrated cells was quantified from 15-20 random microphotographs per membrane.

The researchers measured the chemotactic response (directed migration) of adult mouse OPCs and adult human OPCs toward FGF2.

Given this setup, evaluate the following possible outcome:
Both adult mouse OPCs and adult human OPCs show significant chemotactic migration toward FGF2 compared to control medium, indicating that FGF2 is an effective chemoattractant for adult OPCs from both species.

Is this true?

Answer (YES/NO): YES